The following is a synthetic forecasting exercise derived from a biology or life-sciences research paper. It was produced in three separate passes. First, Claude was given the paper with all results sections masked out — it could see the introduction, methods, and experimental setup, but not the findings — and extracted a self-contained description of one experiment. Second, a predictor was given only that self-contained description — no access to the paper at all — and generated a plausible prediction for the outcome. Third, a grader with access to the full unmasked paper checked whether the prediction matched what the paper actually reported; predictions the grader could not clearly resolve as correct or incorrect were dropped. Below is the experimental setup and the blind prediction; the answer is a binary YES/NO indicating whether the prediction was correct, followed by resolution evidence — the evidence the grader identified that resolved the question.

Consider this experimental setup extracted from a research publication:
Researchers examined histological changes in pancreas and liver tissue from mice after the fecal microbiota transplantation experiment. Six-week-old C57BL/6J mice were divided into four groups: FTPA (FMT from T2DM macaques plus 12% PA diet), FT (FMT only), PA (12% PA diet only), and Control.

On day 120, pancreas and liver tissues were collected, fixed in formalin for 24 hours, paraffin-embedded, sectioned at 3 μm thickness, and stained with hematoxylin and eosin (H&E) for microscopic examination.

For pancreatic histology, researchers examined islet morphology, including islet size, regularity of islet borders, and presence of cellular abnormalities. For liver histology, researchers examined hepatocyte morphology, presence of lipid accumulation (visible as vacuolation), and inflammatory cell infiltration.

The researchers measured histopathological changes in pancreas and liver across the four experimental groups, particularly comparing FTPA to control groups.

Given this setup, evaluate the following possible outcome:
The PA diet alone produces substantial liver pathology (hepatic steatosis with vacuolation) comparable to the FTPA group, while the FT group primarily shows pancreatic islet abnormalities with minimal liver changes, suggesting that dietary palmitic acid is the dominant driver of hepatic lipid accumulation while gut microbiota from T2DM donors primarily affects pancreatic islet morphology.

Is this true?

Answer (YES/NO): NO